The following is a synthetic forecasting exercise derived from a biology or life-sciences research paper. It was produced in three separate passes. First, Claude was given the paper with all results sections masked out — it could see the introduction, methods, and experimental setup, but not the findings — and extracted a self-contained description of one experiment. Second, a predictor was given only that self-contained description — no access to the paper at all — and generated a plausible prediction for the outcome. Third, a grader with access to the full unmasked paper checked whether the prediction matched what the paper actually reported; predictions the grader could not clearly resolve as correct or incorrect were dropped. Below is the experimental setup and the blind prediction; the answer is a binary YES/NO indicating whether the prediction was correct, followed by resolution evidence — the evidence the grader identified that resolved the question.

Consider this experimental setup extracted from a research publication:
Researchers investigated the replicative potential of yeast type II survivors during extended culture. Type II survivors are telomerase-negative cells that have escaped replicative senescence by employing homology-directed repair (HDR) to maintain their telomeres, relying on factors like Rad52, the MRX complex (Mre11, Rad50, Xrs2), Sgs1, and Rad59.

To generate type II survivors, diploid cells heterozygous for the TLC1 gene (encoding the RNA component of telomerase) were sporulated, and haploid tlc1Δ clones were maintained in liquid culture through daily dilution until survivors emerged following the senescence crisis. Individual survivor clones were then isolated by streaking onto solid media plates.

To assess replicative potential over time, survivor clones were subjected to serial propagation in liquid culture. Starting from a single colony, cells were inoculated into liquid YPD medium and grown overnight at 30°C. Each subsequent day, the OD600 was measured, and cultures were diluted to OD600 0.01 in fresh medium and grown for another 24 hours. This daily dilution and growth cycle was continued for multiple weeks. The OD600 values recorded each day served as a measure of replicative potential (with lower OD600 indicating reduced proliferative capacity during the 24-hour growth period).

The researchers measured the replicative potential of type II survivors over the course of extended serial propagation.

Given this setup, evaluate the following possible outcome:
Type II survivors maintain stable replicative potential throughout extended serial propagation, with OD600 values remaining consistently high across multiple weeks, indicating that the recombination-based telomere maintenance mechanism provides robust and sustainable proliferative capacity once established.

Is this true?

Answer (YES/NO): NO